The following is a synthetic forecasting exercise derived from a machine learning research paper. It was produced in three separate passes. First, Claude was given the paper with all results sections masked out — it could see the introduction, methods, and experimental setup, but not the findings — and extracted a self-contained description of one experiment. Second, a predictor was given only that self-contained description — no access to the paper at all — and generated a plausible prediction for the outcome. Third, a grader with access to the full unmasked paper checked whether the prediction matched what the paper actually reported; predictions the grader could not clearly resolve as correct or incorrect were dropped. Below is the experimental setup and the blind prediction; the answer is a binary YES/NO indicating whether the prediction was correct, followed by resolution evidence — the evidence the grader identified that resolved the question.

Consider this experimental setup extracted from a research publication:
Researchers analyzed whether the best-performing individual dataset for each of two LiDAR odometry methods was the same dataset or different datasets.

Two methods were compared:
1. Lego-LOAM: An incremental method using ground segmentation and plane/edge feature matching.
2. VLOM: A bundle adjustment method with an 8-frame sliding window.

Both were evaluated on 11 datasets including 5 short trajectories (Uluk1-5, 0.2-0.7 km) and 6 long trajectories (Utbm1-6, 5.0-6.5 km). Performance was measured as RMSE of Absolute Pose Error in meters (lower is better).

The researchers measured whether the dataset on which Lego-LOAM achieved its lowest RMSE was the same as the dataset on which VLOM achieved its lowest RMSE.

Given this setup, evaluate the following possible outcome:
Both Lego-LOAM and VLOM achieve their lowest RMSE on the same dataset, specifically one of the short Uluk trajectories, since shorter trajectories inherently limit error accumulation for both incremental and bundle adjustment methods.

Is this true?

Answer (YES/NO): YES